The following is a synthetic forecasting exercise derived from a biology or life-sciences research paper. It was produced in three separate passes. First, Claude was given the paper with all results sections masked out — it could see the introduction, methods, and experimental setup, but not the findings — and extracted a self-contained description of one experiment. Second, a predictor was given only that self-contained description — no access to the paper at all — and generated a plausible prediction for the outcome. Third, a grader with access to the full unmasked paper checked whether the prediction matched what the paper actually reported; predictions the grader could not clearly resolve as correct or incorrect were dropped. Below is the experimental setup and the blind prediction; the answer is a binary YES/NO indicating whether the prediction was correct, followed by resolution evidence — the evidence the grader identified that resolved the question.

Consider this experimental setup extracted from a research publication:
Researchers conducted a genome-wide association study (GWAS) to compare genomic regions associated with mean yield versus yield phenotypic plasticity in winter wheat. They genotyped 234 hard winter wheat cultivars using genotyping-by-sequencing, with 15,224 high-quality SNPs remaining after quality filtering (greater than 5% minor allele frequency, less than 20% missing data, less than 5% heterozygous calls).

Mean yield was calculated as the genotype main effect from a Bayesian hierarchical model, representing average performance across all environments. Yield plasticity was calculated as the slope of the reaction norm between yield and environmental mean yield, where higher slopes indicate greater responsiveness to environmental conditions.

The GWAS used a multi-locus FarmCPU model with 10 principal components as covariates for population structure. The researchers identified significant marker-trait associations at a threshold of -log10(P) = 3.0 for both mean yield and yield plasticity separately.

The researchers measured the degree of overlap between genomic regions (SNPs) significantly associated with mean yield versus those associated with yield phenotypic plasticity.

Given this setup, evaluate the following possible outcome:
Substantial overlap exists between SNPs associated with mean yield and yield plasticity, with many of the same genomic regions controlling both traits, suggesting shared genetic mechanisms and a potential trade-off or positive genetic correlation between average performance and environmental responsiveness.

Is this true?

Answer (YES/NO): NO